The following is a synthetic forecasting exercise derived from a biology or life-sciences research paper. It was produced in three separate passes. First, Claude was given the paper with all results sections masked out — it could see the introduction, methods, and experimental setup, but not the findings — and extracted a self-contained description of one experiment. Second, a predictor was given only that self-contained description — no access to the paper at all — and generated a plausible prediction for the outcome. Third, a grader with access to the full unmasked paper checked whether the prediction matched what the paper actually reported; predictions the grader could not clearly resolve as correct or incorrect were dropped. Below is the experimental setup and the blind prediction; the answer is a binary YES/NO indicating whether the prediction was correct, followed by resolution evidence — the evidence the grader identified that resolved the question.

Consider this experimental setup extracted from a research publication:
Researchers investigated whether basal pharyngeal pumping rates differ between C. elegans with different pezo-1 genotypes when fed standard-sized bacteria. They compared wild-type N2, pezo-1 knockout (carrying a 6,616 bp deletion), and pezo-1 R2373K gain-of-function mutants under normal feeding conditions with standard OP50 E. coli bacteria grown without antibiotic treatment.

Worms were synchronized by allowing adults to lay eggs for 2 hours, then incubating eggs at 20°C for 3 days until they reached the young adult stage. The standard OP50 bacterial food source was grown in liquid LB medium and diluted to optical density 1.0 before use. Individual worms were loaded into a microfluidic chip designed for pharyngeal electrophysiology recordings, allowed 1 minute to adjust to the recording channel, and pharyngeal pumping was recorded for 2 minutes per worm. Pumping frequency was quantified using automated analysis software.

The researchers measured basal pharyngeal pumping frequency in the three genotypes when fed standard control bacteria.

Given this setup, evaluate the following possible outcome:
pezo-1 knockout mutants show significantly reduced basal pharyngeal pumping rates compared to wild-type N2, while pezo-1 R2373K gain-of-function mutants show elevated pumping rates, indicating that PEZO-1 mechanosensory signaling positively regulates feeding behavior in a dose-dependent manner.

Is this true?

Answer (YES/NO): NO